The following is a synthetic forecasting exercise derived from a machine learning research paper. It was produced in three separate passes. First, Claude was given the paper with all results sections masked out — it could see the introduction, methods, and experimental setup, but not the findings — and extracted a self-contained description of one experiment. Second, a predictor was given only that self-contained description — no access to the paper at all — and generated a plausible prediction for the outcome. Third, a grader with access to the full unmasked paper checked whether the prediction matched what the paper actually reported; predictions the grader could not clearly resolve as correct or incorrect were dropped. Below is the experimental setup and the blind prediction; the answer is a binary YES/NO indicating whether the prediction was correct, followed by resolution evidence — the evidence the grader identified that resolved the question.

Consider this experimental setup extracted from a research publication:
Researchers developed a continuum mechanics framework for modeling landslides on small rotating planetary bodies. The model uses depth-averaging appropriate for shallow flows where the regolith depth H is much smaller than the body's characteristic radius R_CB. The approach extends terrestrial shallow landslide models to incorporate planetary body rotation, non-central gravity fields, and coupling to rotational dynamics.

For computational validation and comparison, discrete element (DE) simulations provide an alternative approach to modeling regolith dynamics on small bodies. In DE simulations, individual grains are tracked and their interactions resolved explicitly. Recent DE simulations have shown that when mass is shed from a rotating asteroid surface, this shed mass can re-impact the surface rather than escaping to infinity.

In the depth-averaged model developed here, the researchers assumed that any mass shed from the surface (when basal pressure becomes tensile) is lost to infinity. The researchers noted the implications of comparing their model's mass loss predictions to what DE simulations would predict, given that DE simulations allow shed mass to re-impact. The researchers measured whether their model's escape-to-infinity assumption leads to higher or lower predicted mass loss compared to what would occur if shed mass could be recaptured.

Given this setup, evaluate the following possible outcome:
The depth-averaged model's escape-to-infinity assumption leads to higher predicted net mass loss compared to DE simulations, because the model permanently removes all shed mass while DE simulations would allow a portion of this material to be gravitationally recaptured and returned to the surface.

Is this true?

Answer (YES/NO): YES